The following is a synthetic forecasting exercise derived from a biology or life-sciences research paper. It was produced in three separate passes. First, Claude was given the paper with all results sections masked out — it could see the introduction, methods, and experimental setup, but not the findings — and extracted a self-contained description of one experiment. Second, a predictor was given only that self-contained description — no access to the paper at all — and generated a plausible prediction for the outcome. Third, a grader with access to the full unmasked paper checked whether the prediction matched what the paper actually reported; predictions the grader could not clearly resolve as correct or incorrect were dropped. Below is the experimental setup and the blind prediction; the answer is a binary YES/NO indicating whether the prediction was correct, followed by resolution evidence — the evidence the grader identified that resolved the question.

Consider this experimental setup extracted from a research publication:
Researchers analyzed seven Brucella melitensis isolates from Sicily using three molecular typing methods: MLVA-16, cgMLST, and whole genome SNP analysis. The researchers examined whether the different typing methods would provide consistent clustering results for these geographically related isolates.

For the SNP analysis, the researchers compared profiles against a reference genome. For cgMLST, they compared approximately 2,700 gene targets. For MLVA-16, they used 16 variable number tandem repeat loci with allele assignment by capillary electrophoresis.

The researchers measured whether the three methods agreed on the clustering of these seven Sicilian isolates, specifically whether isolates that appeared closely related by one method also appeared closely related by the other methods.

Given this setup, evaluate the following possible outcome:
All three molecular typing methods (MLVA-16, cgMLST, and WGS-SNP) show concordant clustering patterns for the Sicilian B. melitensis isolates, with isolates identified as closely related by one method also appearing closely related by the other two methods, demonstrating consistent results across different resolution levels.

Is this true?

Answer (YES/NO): NO